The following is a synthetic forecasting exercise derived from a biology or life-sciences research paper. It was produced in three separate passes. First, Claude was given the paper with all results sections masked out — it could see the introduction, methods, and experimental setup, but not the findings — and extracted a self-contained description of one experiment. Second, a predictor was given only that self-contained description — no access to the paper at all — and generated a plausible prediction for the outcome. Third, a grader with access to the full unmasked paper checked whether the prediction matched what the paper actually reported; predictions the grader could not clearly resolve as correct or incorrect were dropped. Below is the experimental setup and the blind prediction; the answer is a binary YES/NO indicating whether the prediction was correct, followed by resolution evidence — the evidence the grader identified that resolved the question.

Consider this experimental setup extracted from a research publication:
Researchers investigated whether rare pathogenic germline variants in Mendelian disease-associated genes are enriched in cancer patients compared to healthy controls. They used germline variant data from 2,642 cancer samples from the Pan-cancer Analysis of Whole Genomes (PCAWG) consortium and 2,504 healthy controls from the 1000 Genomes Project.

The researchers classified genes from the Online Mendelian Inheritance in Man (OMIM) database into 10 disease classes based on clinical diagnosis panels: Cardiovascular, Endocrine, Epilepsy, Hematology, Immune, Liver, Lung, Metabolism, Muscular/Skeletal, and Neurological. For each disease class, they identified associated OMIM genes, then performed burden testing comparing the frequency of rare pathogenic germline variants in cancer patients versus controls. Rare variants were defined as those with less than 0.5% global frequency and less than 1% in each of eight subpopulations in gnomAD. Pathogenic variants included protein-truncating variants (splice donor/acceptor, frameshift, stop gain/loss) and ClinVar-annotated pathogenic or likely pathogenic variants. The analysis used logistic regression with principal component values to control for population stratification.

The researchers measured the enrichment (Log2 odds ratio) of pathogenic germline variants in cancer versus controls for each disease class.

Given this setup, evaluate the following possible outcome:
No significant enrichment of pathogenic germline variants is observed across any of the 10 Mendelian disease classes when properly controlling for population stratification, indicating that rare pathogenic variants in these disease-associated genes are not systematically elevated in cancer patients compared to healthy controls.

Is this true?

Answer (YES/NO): NO